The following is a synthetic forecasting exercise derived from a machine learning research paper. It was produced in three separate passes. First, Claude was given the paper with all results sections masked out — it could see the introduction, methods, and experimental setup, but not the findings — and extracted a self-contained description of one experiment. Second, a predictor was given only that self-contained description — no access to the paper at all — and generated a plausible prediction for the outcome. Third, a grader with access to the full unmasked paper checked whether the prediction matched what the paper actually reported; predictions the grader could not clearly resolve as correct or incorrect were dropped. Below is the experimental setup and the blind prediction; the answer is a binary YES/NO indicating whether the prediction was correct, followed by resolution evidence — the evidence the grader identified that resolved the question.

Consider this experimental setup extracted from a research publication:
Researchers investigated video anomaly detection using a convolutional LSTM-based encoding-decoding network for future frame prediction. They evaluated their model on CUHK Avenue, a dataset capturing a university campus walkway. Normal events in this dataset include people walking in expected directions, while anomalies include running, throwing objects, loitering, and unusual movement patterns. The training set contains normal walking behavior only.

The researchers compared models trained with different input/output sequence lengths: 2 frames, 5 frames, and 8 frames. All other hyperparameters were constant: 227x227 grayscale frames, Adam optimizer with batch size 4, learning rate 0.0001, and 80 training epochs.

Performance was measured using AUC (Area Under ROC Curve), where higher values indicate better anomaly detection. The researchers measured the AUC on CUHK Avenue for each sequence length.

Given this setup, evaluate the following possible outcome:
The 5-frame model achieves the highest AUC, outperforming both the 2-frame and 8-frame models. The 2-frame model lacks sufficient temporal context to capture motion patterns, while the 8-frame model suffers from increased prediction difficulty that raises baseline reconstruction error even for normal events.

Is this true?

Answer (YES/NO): NO